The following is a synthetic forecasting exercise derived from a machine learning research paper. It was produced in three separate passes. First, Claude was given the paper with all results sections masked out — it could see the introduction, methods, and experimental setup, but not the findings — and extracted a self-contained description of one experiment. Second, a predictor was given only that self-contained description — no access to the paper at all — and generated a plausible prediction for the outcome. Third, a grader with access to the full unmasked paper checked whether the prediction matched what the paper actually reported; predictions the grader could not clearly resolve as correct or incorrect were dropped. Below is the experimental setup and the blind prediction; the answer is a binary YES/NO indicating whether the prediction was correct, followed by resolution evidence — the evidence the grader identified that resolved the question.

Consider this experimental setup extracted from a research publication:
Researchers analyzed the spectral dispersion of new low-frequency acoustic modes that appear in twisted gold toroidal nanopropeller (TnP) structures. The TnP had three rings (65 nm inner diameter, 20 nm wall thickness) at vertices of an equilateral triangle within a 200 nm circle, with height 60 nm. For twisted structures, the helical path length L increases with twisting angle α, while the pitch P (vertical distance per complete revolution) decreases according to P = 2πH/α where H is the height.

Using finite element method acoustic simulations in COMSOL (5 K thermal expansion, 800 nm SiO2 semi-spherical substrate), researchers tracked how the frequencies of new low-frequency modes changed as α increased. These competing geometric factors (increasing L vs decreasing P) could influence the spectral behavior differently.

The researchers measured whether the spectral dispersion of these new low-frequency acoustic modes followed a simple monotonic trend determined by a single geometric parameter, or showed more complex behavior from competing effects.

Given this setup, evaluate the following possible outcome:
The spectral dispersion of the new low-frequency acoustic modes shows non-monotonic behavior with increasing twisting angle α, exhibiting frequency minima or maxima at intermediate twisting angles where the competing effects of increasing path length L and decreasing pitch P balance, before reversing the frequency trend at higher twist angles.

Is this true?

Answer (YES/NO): NO